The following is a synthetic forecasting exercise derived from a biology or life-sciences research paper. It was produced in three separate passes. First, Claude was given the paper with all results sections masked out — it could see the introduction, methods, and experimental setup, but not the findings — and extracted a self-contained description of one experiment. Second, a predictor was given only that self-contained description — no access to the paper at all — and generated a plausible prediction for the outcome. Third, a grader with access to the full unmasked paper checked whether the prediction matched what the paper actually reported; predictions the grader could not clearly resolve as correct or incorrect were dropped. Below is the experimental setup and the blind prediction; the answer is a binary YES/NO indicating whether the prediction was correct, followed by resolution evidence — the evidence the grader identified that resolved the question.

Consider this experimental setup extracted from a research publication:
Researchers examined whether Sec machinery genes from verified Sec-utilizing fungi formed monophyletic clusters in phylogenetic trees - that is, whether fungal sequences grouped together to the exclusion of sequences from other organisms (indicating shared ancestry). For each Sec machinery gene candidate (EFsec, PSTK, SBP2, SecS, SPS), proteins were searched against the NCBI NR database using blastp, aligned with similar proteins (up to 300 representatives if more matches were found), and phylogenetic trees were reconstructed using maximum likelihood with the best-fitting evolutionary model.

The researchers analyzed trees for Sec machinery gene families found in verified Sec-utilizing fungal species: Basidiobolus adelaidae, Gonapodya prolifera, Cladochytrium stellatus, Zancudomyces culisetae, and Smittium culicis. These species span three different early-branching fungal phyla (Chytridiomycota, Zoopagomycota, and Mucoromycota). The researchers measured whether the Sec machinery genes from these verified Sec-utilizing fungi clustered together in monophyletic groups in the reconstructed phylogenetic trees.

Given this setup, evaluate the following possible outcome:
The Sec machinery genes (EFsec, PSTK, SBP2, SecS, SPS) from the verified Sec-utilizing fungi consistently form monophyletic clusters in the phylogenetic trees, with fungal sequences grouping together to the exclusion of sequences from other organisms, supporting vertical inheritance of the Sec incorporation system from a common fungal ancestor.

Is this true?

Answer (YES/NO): NO